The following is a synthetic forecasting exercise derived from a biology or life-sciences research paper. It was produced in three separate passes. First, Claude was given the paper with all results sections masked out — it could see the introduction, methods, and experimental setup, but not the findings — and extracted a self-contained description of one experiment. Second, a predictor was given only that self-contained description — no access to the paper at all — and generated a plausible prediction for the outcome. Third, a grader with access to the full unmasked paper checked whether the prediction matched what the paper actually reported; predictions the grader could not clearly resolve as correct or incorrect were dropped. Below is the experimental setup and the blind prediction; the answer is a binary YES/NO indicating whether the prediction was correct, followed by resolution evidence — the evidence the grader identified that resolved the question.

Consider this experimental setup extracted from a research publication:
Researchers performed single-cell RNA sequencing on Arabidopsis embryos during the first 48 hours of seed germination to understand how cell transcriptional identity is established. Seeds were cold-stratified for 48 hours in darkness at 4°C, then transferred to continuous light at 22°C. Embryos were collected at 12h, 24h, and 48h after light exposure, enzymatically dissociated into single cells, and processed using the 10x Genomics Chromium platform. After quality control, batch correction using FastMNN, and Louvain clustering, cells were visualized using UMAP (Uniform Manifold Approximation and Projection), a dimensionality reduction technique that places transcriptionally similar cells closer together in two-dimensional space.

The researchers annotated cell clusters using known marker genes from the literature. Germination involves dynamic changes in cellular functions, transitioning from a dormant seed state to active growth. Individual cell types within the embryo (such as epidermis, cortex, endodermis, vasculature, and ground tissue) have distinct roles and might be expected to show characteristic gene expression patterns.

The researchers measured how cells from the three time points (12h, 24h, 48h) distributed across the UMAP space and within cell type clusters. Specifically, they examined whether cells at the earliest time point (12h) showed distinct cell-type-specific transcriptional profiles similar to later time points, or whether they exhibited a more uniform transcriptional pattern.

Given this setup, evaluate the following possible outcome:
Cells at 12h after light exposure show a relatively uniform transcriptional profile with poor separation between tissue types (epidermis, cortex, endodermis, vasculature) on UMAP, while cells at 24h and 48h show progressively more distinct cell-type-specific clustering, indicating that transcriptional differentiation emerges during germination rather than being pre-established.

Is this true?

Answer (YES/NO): YES